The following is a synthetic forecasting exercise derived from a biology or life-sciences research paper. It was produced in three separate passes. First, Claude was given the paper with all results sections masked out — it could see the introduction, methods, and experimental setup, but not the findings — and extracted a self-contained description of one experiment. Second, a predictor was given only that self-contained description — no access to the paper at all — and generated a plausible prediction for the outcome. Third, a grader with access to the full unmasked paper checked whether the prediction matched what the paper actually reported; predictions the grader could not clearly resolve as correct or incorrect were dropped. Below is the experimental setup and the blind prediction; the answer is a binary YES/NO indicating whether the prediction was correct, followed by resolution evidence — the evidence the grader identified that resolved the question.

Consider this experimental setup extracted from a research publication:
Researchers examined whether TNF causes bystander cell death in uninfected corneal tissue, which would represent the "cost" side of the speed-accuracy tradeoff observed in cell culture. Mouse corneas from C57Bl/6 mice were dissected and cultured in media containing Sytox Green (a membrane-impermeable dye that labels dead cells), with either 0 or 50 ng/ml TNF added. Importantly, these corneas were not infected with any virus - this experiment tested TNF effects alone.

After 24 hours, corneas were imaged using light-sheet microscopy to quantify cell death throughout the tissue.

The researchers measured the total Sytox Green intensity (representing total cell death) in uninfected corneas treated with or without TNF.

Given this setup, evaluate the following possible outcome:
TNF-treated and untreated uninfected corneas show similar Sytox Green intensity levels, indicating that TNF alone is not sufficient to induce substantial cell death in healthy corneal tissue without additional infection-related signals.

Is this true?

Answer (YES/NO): NO